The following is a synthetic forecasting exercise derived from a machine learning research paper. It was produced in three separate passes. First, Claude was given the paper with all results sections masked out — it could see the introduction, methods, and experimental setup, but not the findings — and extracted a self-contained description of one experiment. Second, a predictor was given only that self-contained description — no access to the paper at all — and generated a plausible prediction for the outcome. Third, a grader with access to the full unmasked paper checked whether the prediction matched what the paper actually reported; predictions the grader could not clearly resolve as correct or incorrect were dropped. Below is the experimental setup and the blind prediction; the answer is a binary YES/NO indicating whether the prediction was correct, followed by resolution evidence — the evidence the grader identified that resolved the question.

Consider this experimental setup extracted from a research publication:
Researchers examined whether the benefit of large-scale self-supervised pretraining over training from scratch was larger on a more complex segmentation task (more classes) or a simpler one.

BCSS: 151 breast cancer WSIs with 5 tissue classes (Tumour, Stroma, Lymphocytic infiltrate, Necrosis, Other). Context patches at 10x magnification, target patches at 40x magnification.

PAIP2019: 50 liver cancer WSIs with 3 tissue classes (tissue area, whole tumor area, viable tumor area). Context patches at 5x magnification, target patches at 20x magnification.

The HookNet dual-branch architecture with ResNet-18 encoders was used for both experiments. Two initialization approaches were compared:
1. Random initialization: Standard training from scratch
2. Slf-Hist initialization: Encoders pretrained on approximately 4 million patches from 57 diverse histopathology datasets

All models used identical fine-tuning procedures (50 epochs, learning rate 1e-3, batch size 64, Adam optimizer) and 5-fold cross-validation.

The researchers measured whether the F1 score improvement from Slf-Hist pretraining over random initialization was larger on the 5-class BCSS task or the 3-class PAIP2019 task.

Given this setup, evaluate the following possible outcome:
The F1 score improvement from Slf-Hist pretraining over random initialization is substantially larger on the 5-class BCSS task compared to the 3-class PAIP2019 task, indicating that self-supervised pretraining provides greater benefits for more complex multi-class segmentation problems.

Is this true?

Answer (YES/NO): YES